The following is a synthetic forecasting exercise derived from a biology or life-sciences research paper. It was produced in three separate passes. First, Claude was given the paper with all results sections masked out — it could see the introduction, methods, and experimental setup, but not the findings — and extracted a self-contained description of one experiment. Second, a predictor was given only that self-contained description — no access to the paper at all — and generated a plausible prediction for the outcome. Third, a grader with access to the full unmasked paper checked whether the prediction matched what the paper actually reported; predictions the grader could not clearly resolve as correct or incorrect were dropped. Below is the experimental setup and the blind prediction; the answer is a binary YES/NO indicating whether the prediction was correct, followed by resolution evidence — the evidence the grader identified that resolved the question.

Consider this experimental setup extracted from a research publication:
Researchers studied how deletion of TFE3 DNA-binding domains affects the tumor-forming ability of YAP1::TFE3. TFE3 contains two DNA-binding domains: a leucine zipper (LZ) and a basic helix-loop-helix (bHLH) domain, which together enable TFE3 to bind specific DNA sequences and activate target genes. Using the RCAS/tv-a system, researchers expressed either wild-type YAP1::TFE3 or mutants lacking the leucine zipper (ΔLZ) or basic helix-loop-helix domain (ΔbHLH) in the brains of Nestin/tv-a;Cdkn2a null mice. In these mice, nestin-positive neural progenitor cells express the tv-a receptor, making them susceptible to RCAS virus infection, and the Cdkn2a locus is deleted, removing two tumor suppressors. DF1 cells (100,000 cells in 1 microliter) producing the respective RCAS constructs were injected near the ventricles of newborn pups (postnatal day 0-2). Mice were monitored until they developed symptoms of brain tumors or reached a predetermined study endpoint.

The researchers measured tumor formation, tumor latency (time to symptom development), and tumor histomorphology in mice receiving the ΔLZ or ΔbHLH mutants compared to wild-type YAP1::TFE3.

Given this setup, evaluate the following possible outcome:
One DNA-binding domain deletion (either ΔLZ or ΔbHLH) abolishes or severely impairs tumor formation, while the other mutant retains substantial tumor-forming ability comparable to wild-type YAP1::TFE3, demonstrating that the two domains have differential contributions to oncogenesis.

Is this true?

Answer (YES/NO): NO